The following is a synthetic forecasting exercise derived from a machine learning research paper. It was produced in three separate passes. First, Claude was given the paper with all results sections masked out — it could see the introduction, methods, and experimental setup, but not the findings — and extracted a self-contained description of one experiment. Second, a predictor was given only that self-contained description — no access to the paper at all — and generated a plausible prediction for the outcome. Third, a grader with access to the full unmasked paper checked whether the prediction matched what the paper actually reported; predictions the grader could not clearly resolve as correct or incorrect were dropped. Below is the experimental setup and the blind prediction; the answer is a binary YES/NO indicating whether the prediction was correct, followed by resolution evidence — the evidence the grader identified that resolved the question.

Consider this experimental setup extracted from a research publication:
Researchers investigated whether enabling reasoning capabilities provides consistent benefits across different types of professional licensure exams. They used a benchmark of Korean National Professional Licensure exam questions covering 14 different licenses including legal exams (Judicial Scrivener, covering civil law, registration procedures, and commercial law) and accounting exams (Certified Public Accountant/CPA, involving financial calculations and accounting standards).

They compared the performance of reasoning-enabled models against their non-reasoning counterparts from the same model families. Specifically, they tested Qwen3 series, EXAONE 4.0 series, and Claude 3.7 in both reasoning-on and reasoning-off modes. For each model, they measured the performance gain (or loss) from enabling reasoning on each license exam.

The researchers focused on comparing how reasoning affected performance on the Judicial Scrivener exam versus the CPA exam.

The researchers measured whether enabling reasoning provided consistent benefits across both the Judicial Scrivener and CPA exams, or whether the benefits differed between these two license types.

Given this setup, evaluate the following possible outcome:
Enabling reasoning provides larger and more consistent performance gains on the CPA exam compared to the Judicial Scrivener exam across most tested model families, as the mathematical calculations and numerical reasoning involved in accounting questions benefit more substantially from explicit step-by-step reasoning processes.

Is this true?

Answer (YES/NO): YES